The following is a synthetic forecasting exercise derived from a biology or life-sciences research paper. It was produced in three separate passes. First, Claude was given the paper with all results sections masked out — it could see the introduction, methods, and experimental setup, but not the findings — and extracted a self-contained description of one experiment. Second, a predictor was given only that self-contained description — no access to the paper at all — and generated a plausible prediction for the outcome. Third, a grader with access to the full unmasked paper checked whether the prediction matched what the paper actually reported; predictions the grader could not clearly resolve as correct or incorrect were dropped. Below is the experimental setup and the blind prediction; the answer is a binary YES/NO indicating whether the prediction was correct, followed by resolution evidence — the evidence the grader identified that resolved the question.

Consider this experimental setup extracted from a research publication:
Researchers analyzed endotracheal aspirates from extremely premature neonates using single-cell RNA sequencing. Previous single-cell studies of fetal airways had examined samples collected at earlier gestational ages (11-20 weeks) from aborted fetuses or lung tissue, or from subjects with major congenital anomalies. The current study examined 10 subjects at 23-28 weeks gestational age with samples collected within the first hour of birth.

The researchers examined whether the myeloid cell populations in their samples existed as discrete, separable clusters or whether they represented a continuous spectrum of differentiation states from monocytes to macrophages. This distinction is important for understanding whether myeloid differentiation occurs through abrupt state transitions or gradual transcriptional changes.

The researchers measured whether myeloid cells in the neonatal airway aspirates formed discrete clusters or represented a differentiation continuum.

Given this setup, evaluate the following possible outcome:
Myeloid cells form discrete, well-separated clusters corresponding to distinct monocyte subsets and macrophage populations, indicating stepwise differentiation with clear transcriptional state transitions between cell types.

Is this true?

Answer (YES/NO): NO